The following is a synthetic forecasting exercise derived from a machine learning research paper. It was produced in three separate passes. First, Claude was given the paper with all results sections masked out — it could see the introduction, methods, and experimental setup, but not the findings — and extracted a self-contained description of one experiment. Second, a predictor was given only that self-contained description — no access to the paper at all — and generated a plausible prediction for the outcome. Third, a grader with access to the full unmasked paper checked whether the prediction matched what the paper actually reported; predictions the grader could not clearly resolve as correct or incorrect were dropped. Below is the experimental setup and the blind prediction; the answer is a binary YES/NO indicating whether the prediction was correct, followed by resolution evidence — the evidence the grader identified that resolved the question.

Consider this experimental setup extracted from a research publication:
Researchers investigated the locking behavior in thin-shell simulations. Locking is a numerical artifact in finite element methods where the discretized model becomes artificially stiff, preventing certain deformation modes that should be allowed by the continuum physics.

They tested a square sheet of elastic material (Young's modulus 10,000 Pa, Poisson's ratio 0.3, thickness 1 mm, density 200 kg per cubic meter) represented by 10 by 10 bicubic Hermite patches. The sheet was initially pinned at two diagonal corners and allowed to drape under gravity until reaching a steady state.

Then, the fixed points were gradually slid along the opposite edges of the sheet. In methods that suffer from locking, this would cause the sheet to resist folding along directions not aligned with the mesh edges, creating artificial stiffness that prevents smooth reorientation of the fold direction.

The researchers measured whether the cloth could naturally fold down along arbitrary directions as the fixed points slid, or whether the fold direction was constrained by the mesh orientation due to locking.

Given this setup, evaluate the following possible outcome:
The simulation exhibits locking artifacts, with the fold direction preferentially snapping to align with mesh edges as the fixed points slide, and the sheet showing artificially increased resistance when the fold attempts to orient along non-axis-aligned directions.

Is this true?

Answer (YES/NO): NO